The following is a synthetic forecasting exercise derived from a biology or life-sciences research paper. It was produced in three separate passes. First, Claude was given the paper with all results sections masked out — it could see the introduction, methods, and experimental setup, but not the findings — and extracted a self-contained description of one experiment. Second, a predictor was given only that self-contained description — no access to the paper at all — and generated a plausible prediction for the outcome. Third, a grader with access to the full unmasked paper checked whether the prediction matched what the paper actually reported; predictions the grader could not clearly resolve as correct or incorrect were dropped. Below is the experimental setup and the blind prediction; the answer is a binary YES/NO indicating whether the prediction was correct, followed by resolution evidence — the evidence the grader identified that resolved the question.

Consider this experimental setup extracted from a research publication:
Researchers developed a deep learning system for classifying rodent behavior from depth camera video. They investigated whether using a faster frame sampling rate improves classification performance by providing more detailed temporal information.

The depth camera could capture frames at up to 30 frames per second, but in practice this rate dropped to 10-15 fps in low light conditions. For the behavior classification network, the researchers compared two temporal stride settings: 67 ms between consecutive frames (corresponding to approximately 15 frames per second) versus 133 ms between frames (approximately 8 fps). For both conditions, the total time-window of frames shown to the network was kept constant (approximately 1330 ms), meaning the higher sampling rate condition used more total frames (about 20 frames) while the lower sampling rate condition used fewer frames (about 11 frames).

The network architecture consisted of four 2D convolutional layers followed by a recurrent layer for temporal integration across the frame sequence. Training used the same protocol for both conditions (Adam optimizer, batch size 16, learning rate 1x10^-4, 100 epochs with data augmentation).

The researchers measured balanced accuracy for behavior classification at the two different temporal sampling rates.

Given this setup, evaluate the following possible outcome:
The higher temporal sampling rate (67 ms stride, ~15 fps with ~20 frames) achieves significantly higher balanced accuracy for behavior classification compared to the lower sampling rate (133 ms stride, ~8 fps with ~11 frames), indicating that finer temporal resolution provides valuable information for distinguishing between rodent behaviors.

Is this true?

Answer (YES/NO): YES